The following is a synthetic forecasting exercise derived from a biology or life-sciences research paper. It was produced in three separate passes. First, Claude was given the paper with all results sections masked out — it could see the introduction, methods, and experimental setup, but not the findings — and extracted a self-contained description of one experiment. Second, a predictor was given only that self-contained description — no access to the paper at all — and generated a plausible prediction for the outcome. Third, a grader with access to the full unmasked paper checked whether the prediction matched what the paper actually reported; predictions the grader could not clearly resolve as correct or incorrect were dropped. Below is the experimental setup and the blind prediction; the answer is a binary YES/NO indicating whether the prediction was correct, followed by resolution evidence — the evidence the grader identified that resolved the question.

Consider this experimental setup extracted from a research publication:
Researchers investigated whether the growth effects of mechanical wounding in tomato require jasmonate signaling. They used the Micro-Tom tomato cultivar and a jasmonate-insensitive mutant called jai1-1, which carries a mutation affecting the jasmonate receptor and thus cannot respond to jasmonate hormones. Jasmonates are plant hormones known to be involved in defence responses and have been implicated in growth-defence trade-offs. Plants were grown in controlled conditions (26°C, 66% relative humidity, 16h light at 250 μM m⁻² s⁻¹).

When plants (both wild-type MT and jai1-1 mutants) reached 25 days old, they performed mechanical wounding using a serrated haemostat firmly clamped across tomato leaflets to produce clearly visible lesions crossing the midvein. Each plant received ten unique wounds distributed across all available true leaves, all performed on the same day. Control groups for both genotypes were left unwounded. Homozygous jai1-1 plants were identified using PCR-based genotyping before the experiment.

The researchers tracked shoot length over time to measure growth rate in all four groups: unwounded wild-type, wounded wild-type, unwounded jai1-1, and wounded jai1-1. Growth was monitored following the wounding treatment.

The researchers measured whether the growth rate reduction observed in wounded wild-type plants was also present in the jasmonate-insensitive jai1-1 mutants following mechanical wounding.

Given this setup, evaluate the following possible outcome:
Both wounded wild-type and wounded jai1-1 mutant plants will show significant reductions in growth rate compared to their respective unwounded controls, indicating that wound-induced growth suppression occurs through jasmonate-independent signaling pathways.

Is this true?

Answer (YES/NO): NO